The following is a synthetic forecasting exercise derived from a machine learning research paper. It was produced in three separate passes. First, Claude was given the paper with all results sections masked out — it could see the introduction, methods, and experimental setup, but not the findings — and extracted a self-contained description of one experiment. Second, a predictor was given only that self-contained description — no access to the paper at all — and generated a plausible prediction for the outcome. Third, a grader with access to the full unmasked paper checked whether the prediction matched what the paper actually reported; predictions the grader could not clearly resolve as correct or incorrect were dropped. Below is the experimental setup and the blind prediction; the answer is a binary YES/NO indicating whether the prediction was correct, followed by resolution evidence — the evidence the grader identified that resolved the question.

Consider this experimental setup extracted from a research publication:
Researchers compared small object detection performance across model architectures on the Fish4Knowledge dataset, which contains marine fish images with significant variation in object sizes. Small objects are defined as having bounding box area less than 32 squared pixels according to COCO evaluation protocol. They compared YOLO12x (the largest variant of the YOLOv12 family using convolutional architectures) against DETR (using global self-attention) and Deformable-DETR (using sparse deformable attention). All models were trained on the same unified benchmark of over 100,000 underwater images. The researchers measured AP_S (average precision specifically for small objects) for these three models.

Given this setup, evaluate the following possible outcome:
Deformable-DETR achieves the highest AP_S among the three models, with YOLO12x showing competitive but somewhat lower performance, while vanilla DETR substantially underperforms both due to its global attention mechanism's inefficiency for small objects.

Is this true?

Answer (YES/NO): NO